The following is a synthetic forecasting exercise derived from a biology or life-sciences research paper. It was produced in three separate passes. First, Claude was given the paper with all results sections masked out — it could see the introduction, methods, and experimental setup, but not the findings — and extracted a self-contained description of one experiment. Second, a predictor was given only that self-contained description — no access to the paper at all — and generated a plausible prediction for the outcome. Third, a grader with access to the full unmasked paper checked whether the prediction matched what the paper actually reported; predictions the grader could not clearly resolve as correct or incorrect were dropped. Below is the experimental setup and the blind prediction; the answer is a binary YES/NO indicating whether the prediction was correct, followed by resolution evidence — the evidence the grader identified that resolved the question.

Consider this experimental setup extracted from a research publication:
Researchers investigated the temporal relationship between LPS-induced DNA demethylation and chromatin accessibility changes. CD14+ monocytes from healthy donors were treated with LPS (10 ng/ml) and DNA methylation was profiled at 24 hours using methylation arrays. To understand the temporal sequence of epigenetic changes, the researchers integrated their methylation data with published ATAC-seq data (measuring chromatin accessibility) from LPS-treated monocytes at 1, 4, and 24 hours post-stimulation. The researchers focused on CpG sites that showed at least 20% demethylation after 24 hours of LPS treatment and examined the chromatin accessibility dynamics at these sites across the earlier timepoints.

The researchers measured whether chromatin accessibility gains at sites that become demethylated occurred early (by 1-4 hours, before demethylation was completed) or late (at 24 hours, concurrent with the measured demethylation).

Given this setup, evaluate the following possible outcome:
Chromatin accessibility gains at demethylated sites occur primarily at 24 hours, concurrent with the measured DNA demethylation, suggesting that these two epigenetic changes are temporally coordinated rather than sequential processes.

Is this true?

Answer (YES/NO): NO